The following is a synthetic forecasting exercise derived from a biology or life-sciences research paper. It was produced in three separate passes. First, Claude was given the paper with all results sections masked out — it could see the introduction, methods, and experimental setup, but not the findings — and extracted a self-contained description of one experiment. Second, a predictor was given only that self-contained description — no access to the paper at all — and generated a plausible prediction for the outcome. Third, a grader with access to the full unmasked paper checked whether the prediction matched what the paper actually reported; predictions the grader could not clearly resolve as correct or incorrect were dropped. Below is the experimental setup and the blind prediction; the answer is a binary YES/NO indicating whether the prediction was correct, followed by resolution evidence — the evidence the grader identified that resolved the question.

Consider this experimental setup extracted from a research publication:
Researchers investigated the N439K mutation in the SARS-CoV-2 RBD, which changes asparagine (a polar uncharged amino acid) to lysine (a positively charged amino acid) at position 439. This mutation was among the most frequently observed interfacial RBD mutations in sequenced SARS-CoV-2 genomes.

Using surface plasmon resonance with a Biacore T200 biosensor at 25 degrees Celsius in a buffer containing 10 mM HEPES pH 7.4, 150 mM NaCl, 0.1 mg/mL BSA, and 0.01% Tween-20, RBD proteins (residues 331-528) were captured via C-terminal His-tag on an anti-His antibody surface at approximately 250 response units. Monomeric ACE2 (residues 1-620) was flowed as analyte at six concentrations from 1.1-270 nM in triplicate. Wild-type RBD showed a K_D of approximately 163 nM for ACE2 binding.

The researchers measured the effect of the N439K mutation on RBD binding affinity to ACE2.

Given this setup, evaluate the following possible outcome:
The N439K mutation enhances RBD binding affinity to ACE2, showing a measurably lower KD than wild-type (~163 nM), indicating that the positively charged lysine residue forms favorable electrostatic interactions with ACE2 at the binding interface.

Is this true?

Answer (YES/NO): NO